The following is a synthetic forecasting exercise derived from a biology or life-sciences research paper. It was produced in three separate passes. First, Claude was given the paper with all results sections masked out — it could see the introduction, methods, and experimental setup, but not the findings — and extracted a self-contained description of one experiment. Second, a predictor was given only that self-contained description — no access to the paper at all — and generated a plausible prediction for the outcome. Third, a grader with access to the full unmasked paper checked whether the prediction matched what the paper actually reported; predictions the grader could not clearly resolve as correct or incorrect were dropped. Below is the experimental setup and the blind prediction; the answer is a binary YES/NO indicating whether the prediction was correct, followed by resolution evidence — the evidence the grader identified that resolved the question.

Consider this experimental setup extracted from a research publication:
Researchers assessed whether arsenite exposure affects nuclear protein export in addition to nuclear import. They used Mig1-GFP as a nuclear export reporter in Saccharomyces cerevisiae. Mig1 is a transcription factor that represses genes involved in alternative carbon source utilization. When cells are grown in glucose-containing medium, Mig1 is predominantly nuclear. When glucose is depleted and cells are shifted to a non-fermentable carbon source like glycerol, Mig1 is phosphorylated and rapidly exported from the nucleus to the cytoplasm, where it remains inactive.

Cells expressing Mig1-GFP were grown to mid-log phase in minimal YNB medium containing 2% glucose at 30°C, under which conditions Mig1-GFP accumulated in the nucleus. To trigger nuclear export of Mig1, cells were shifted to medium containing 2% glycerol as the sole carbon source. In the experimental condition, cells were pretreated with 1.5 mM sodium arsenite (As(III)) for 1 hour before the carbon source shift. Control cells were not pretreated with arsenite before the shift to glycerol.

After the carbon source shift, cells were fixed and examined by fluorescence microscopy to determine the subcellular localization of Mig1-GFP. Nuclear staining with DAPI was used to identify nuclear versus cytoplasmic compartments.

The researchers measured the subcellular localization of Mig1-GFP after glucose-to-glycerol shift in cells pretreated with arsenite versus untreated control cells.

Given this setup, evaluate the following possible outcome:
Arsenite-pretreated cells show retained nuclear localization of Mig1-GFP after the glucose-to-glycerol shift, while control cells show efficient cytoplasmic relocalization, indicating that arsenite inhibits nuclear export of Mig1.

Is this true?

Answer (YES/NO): YES